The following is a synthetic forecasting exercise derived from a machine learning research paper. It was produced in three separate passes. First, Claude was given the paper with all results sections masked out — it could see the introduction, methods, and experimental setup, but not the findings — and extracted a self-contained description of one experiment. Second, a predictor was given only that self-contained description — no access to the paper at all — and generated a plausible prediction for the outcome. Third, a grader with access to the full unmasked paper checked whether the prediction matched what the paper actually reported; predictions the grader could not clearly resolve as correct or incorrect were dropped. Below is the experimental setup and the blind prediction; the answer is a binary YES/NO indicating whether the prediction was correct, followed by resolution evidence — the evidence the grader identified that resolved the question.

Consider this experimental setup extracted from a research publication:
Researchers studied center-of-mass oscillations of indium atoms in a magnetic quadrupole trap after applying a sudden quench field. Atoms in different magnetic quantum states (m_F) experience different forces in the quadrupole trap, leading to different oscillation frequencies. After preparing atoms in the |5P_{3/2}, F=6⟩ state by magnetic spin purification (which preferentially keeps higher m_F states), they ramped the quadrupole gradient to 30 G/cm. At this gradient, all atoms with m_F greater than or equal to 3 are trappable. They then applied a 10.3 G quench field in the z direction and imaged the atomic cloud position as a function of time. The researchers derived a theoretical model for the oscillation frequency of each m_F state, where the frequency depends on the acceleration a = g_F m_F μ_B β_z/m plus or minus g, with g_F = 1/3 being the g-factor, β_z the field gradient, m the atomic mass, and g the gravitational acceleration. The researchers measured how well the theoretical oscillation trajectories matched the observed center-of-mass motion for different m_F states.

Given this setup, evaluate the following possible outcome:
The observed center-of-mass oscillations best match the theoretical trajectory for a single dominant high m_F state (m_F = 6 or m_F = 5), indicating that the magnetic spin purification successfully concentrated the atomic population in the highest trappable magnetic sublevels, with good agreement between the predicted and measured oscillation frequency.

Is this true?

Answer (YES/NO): YES